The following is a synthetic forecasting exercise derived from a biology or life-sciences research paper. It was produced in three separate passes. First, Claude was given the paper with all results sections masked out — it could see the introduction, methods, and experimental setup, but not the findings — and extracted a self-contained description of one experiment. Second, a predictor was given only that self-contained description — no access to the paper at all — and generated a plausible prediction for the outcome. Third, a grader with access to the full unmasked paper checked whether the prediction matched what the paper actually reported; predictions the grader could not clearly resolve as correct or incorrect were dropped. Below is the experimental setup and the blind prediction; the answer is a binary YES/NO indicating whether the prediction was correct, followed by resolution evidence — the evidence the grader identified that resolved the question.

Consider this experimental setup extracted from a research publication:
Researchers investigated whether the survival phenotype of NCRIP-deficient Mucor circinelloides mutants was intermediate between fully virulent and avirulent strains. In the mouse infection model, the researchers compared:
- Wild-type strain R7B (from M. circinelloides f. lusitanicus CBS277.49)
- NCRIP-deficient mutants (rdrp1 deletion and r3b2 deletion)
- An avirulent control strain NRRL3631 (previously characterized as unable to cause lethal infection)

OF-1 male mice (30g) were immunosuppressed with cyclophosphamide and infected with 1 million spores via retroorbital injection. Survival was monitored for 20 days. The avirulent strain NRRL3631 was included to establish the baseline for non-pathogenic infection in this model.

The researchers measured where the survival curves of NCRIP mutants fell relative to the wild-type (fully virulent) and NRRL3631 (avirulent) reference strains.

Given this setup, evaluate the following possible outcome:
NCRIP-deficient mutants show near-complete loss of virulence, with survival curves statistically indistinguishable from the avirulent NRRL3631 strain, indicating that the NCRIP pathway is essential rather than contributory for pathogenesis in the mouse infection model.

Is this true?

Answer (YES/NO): NO